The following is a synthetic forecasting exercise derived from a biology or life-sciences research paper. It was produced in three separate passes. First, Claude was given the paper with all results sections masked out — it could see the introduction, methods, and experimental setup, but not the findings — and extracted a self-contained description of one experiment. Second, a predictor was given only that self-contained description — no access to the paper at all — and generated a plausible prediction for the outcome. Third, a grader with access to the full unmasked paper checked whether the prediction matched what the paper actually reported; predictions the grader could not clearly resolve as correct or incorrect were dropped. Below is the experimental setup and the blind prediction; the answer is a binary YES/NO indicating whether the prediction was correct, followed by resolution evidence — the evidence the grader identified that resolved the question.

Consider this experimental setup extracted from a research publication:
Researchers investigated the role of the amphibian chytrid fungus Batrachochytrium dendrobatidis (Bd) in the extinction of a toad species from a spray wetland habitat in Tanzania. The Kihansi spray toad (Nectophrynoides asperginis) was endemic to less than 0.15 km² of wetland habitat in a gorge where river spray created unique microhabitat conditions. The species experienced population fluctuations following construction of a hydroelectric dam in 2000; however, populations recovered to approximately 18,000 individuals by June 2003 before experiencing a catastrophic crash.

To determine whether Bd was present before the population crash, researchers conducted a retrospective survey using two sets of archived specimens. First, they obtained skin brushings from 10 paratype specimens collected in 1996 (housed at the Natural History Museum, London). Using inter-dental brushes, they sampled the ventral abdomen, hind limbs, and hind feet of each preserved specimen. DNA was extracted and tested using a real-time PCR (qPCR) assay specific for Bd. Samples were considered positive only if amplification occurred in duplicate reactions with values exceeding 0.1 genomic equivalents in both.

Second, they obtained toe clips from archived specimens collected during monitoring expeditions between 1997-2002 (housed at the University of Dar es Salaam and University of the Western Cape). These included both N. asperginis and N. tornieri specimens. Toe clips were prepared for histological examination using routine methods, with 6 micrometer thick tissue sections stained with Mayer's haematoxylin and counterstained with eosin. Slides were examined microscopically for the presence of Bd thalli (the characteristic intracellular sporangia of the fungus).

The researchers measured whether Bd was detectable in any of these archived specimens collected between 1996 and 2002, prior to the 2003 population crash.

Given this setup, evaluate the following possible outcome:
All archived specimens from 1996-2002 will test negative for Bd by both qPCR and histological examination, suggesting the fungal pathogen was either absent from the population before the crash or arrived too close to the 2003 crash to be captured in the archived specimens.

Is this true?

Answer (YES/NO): YES